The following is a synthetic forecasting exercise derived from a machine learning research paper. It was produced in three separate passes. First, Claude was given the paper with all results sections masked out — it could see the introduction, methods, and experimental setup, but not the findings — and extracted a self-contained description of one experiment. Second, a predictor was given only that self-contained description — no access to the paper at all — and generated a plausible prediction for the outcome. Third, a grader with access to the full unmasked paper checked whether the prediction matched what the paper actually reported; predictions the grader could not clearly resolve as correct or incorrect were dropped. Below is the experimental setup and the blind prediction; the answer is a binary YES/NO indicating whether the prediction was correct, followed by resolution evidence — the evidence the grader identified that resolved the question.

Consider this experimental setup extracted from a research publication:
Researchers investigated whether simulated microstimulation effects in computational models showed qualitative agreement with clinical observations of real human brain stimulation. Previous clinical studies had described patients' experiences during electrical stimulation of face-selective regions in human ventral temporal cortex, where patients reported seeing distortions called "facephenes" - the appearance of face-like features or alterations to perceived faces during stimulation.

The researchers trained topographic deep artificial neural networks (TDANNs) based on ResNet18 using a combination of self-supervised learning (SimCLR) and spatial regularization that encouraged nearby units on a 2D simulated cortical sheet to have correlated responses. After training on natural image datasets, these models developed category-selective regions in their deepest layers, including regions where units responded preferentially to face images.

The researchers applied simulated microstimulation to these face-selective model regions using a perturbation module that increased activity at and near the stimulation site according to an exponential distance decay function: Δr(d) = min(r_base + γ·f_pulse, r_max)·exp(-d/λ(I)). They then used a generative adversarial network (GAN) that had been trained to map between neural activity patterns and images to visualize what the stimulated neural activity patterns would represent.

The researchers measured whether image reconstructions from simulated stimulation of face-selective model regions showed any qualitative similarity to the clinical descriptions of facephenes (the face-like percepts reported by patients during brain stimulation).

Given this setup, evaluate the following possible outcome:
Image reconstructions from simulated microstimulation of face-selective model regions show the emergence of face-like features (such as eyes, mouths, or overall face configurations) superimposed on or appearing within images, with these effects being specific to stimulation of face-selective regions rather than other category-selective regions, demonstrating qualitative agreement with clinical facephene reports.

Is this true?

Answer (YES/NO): YES